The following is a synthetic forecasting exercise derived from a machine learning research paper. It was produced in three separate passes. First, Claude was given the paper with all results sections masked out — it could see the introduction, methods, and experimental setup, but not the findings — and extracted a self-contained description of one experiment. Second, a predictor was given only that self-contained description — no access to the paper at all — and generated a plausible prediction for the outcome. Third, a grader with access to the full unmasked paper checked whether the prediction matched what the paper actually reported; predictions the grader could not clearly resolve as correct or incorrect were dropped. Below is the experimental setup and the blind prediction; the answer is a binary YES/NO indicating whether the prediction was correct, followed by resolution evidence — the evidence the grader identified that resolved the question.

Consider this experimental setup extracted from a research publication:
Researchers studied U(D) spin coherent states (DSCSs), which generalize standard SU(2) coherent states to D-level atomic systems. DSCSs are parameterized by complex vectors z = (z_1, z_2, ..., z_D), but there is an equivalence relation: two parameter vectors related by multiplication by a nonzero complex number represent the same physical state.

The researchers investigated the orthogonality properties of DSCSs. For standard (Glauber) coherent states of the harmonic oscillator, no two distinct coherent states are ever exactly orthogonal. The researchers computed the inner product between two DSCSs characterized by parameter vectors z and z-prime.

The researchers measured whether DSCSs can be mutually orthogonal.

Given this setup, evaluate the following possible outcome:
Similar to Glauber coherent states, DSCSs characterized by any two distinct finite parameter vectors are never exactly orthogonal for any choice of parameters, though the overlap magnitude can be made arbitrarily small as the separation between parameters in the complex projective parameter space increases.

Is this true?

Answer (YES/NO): NO